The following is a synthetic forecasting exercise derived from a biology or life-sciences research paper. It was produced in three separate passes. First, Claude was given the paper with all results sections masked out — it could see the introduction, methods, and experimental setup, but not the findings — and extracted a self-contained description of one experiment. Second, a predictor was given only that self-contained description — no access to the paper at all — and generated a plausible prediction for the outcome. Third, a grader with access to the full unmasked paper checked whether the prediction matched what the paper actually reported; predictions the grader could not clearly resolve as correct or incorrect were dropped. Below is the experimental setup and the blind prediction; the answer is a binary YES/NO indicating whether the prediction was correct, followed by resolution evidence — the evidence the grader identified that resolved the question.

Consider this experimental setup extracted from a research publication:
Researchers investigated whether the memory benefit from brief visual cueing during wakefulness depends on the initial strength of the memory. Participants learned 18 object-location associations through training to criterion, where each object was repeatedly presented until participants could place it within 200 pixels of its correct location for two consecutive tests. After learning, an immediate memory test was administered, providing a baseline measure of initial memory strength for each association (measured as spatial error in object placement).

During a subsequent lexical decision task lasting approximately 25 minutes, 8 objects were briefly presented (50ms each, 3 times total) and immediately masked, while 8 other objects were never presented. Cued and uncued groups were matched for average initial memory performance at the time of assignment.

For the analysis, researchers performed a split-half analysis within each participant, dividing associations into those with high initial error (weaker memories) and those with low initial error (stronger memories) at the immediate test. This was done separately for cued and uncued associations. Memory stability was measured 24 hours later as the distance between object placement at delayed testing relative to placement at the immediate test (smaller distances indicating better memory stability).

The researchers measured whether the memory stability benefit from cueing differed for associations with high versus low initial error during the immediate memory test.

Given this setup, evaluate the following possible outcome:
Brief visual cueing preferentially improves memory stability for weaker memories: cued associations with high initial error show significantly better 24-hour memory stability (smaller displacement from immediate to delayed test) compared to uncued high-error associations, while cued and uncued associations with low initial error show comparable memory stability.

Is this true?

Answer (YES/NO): YES